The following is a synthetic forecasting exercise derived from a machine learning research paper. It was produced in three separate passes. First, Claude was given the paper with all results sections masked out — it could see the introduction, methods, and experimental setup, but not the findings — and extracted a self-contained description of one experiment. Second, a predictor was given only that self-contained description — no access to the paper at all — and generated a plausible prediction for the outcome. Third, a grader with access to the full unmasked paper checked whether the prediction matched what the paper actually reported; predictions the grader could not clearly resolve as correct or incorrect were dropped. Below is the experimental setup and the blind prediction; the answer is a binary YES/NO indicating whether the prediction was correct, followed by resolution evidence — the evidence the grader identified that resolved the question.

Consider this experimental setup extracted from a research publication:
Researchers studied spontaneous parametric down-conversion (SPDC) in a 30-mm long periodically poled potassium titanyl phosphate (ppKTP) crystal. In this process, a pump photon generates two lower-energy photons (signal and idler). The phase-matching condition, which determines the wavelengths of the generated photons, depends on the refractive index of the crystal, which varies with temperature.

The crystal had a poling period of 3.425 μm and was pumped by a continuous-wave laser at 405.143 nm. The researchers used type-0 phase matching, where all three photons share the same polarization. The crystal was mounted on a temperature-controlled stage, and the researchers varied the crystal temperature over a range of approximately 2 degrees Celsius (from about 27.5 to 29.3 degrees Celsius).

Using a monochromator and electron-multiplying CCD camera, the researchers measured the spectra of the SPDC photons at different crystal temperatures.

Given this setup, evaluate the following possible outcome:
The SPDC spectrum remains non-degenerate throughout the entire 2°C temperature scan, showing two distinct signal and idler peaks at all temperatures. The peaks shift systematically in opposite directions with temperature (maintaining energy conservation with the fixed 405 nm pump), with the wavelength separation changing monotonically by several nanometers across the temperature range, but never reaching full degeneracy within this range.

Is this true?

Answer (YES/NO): NO